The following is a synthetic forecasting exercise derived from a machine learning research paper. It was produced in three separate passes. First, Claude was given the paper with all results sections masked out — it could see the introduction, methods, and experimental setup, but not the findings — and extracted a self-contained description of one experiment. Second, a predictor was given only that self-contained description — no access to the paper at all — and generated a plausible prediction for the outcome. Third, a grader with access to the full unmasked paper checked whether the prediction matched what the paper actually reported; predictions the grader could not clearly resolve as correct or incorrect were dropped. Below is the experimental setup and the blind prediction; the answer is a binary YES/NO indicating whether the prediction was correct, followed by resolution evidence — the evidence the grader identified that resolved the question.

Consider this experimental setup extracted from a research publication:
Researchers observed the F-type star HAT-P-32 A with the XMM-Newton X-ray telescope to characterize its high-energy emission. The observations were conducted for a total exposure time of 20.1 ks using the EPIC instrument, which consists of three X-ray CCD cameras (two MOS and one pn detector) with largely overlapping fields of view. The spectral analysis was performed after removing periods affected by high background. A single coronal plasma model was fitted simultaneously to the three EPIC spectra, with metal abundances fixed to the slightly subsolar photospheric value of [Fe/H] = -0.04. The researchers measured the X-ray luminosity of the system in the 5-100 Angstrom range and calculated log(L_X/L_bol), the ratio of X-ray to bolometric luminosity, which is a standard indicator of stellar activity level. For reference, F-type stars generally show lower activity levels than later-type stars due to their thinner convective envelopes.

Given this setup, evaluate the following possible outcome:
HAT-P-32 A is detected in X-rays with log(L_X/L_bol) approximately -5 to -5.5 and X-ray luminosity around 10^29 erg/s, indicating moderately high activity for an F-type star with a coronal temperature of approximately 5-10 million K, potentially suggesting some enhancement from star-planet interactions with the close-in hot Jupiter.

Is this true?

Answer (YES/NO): NO